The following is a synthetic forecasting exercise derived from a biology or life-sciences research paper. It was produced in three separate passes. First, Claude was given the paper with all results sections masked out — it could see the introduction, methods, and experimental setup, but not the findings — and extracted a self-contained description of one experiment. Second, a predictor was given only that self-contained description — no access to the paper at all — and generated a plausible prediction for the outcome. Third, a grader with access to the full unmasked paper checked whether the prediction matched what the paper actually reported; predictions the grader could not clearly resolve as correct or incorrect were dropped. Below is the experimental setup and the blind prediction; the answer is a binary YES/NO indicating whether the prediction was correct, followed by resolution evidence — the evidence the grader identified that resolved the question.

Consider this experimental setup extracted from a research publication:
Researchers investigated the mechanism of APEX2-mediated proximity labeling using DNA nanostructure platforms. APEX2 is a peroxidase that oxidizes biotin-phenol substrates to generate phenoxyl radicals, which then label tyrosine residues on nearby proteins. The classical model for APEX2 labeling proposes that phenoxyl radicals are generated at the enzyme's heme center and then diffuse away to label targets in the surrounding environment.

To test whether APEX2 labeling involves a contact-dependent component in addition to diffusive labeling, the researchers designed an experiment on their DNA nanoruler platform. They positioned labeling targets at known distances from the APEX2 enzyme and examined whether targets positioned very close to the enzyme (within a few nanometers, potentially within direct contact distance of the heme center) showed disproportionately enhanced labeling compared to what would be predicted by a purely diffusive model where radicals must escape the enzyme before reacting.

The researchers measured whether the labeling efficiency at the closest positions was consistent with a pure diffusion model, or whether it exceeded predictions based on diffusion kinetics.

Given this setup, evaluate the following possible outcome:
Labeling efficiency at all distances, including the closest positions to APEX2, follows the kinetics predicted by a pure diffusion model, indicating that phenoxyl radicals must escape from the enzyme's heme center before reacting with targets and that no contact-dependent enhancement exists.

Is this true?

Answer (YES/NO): NO